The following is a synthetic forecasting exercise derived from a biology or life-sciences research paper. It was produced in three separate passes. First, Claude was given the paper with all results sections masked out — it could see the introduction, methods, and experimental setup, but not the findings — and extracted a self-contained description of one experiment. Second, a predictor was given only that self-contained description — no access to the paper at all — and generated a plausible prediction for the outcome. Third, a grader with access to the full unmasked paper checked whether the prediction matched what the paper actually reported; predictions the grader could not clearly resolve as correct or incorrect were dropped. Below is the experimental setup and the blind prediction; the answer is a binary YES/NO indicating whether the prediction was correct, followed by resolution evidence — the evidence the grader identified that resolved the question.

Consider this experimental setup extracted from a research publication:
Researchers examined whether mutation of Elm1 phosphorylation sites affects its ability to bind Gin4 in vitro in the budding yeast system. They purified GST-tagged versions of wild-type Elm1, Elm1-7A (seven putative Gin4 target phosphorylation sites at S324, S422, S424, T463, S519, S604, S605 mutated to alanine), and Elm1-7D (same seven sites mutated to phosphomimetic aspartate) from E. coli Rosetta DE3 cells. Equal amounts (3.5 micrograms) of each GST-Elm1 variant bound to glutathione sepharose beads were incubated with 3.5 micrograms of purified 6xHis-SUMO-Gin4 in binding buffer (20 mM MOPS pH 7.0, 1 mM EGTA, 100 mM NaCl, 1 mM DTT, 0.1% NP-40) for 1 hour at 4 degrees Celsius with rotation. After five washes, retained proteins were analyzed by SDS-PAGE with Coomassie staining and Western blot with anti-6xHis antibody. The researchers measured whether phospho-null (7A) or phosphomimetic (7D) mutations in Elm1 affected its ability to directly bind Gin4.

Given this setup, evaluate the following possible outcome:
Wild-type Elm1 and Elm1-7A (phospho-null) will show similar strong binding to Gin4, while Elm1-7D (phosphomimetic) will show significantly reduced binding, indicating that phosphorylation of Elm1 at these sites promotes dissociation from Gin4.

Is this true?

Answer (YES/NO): YES